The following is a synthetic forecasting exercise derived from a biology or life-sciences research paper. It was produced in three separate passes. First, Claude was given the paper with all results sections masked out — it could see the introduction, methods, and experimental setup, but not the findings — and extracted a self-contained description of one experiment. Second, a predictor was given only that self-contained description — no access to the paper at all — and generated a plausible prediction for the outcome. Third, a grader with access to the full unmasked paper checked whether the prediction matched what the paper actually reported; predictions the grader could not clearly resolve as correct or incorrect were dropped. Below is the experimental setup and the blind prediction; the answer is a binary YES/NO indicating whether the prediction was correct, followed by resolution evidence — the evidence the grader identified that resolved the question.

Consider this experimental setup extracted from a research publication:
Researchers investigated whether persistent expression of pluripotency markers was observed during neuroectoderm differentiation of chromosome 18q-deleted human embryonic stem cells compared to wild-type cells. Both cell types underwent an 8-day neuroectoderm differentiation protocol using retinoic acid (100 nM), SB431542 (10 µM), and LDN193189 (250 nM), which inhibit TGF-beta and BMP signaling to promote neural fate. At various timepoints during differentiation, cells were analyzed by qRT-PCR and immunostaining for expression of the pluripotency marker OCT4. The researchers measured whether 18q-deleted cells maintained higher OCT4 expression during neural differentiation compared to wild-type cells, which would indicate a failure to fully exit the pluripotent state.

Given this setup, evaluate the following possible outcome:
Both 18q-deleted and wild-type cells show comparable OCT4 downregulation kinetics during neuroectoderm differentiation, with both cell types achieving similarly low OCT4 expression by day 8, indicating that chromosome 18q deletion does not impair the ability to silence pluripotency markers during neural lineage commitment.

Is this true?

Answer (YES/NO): YES